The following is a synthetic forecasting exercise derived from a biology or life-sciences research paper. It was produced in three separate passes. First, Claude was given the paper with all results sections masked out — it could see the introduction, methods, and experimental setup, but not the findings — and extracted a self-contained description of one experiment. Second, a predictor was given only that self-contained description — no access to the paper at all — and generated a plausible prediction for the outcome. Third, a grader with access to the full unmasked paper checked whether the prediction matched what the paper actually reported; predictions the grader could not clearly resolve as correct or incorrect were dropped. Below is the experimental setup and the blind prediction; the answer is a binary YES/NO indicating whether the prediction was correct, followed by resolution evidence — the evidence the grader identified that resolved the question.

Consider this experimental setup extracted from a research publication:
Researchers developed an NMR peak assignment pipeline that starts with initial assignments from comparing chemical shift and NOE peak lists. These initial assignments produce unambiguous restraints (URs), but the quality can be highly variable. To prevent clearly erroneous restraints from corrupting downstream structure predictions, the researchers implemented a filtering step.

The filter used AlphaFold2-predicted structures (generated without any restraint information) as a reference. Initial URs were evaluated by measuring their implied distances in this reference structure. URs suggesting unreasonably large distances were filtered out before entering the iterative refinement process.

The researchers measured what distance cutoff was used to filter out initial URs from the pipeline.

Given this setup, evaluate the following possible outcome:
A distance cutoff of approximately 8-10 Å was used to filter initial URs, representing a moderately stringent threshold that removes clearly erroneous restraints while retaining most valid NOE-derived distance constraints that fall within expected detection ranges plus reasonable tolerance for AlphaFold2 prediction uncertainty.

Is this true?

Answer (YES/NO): NO